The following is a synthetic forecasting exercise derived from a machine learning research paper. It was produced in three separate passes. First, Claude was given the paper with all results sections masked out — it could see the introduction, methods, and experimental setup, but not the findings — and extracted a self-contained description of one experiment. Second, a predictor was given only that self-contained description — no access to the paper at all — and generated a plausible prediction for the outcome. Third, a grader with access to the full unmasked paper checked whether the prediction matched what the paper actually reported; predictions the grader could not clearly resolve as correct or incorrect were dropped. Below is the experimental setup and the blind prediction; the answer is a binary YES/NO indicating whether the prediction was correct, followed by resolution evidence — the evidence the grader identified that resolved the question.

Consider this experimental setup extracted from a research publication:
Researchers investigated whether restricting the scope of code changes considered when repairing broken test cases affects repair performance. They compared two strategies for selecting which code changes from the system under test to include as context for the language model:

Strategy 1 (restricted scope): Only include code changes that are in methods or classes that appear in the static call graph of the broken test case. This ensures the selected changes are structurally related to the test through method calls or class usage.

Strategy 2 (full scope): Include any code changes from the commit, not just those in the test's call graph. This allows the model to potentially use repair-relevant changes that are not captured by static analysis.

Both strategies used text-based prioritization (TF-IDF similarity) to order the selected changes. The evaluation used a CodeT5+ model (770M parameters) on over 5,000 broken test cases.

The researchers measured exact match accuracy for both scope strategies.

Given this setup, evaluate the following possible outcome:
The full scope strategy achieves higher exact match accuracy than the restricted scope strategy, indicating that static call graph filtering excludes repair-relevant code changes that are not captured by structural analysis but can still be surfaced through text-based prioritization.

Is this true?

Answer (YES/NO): YES